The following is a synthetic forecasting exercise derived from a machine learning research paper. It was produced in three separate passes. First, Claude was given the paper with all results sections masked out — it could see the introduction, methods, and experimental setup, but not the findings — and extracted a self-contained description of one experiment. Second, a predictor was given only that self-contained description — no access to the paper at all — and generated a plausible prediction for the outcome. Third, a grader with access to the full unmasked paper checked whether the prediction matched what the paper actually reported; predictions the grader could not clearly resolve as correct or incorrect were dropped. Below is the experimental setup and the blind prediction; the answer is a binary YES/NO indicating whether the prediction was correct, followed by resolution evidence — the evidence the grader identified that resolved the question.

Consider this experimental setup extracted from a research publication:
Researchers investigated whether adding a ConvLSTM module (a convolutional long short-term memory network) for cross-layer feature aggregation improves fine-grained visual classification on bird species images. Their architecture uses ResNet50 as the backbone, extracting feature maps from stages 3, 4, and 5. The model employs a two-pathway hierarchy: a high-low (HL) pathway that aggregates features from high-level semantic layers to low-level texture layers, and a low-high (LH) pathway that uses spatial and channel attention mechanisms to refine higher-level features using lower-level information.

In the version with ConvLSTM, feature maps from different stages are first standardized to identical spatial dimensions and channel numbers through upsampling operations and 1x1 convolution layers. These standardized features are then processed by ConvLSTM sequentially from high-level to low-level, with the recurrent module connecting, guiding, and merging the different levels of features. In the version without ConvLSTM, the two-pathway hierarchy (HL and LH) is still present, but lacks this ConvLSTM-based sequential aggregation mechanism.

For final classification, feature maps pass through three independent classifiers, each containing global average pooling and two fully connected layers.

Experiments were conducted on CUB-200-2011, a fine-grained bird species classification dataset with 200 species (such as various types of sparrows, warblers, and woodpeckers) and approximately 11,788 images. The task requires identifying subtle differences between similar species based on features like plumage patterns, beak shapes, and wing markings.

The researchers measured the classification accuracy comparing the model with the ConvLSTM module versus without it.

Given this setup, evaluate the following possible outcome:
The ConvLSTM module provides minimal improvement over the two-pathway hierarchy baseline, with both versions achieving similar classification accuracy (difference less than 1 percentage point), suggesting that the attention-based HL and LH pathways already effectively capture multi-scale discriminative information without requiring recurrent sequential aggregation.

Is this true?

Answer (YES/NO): NO